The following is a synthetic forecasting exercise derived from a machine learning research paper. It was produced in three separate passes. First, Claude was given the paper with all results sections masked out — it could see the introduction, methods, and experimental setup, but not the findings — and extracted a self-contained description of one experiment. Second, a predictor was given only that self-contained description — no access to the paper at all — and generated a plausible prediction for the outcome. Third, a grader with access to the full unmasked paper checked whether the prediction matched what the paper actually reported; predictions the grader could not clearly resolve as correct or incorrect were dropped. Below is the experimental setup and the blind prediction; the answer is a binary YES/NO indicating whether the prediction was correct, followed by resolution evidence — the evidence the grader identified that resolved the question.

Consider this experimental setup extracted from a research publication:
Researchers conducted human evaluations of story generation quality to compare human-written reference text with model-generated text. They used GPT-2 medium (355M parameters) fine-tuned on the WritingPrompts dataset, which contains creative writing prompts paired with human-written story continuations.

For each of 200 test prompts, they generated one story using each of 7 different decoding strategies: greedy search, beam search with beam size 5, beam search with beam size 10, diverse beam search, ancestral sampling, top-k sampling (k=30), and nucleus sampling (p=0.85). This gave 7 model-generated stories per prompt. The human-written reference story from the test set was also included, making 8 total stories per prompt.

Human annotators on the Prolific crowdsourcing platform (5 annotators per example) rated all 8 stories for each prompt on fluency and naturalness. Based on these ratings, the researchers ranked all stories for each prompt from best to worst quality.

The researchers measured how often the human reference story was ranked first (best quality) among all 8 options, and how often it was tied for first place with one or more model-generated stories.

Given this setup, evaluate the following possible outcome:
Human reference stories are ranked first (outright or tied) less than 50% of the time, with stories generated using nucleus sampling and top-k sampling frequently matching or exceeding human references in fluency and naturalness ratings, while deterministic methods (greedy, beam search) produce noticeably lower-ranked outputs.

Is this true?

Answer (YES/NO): NO